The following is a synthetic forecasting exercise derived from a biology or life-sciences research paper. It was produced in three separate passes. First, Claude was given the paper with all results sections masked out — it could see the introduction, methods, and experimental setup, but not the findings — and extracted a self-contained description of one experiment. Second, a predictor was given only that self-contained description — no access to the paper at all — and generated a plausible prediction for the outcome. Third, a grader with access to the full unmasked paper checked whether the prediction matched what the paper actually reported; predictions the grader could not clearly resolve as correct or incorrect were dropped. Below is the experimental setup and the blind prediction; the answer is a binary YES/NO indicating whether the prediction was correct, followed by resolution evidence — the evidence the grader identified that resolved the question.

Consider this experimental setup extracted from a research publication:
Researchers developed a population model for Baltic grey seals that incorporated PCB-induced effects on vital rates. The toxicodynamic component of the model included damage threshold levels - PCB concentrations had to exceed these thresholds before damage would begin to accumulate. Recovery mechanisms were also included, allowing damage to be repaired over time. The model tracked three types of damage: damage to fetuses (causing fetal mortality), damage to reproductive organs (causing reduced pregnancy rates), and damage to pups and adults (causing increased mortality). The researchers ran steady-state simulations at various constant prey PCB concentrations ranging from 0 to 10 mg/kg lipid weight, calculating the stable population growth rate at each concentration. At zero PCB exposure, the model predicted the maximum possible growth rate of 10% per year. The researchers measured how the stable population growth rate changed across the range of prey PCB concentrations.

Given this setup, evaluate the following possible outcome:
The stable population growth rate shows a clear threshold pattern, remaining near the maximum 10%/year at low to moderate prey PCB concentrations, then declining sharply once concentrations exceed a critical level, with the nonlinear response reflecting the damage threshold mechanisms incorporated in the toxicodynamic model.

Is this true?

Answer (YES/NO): NO